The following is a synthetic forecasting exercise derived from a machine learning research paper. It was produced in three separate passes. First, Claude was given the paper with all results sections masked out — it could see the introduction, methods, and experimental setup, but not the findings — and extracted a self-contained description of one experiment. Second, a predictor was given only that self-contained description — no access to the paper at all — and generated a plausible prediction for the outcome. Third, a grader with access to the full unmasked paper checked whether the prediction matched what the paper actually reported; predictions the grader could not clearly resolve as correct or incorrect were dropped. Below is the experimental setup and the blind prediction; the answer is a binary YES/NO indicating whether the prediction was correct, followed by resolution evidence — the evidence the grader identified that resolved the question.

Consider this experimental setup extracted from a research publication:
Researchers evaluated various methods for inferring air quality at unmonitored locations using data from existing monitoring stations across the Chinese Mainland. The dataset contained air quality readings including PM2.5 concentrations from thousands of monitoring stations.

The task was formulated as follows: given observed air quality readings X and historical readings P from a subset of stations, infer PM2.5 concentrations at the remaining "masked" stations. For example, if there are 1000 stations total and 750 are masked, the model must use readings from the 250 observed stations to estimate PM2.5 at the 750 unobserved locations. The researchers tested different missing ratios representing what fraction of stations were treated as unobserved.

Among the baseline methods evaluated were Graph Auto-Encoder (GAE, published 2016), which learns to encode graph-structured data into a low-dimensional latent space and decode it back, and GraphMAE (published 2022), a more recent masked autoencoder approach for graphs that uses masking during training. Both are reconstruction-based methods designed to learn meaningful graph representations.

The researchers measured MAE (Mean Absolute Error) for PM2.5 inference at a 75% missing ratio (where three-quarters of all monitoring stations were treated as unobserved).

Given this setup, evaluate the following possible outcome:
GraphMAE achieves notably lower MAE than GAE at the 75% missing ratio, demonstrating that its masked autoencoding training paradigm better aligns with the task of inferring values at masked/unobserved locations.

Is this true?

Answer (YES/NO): YES